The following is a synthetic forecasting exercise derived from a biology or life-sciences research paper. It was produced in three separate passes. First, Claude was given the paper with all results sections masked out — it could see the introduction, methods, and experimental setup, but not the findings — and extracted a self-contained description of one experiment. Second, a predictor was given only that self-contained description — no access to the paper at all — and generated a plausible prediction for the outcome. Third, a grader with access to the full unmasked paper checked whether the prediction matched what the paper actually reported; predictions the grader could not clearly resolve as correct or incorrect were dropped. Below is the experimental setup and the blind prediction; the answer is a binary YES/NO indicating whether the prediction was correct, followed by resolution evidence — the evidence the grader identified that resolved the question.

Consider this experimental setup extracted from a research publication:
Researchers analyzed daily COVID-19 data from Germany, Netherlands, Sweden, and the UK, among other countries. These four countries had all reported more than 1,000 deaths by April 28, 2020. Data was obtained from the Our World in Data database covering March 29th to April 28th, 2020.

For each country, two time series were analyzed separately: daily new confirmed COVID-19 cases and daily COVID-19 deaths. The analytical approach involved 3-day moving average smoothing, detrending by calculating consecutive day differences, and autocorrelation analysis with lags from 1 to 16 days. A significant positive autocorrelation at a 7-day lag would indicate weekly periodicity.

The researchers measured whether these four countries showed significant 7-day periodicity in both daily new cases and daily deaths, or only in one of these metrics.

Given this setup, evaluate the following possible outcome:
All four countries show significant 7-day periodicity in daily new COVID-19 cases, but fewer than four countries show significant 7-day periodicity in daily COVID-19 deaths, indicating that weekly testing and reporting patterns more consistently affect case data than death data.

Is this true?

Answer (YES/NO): NO